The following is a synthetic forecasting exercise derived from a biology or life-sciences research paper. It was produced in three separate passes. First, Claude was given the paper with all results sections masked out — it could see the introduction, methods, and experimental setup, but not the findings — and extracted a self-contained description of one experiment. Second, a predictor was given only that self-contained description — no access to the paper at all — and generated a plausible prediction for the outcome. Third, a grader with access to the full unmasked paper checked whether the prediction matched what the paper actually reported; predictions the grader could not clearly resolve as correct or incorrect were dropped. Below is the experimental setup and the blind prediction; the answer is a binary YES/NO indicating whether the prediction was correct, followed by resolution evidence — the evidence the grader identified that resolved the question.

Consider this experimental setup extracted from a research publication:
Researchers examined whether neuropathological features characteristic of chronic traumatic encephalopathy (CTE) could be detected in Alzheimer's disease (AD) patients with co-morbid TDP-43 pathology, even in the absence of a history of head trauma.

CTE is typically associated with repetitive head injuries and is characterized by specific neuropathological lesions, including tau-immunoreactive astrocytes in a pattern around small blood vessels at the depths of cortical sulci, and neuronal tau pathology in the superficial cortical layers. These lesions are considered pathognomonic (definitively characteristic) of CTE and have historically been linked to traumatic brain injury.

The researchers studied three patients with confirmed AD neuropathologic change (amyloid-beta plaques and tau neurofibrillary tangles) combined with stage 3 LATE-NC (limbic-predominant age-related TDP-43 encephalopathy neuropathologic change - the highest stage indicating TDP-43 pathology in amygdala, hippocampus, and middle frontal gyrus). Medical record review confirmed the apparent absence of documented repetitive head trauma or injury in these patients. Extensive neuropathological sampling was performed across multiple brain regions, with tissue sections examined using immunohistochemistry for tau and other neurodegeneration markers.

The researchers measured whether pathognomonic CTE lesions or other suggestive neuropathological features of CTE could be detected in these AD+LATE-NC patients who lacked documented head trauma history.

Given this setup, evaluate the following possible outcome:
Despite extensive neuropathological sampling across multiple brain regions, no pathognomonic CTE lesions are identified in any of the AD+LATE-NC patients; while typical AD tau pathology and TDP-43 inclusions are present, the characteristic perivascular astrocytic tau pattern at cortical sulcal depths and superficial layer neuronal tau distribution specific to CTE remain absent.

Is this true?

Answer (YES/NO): NO